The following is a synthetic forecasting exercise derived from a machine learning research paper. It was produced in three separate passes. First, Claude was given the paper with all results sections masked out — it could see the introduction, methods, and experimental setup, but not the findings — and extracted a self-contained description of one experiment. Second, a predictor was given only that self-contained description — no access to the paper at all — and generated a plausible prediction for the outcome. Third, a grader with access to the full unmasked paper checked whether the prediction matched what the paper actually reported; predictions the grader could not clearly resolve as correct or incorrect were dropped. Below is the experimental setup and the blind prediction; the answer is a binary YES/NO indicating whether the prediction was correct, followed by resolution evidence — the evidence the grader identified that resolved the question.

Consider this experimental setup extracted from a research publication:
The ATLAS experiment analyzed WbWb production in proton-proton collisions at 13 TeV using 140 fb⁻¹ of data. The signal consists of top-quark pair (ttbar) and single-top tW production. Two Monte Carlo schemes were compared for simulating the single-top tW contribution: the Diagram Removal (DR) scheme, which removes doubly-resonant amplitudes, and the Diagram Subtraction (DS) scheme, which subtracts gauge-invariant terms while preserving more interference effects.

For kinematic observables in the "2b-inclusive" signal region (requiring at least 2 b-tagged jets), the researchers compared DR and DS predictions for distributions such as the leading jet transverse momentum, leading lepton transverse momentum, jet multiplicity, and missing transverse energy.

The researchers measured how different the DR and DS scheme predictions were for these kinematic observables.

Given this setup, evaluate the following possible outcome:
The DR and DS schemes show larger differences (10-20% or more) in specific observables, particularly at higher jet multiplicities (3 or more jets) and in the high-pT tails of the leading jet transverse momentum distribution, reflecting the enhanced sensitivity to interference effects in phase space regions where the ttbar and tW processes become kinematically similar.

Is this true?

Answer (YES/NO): NO